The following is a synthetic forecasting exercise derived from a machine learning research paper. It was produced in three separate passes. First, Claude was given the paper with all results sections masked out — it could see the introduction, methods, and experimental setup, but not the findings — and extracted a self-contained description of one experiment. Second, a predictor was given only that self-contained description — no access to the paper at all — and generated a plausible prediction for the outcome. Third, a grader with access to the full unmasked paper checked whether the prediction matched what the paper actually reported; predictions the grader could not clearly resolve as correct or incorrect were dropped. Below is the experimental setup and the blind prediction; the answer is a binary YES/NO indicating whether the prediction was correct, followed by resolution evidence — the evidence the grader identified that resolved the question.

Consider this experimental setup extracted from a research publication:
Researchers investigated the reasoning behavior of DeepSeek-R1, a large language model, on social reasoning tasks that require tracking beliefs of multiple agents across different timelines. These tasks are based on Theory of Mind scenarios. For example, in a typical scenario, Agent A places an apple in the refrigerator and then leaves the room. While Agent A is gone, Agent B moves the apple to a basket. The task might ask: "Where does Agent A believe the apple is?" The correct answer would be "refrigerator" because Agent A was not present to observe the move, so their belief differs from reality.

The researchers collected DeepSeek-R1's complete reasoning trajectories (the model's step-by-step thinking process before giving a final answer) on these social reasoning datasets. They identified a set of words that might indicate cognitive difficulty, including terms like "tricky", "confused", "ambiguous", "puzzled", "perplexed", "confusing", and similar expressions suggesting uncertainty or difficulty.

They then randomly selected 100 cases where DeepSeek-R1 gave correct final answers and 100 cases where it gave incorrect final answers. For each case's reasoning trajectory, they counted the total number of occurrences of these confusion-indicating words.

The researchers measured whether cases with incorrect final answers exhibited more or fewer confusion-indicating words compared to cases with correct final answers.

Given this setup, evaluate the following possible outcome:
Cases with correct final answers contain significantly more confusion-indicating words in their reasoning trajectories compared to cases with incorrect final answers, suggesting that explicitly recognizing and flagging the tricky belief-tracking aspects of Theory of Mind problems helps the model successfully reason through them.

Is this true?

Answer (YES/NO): NO